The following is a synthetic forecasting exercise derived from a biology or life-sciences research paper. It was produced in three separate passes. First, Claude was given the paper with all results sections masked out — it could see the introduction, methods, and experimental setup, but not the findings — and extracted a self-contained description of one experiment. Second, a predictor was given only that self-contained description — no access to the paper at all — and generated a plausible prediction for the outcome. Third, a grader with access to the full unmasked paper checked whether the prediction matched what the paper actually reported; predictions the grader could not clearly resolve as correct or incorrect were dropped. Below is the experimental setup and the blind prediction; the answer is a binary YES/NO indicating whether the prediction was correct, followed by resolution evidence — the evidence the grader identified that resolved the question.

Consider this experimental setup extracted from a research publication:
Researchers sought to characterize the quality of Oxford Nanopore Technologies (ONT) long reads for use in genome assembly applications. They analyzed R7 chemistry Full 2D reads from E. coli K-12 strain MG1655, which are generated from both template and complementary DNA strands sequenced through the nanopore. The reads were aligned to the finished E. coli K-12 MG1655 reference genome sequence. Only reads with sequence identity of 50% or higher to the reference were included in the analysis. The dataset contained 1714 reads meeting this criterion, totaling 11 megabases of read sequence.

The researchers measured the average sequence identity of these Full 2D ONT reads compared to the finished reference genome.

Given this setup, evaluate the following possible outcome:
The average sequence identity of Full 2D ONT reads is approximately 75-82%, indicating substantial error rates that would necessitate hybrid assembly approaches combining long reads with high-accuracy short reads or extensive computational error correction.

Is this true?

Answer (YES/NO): YES